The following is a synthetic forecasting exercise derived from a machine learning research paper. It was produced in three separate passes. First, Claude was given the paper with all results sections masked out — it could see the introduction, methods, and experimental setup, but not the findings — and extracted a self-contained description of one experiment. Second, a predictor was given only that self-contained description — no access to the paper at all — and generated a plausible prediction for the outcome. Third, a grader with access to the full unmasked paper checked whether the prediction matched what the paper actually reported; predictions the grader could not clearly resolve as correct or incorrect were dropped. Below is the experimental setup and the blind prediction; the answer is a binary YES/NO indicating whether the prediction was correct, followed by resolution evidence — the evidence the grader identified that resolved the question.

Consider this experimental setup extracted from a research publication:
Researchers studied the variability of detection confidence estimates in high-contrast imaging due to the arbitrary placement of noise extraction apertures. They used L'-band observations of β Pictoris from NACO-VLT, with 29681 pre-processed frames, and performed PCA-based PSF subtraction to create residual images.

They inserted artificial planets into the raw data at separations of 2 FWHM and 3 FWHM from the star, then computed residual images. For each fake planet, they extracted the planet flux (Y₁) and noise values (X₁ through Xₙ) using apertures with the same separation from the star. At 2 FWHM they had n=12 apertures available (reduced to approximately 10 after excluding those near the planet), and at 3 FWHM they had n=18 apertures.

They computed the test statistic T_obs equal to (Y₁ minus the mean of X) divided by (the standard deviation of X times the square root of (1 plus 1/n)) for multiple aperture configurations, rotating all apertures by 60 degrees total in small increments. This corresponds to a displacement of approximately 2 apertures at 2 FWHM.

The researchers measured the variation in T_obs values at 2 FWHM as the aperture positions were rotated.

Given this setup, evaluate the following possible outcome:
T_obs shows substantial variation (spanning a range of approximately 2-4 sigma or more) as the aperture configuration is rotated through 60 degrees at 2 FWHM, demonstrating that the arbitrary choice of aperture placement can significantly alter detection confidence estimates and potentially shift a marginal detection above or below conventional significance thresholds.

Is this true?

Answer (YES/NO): NO